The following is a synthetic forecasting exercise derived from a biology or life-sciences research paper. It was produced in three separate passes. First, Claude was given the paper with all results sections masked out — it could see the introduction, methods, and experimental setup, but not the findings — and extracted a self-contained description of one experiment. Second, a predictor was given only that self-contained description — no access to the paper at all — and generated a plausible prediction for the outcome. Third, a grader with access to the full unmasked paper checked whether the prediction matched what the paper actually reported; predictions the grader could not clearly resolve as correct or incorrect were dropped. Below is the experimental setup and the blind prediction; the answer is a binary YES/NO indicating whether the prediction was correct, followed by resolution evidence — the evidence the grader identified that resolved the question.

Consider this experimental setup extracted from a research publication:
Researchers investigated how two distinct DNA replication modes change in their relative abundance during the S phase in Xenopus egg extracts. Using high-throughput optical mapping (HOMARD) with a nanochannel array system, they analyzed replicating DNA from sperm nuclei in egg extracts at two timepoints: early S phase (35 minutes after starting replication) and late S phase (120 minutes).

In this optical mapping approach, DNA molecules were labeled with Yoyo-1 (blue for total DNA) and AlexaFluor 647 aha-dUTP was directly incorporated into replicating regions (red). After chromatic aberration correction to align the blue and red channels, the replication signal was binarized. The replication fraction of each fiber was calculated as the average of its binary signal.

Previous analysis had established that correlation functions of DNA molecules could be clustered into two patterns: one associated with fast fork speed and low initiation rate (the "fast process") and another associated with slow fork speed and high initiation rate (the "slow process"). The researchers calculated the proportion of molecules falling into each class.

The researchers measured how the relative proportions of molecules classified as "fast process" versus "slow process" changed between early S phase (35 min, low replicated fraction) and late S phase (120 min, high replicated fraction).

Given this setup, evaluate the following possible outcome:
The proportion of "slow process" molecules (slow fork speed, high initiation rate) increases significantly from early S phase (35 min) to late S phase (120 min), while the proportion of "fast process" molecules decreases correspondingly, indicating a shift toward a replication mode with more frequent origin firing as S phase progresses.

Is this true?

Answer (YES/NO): YES